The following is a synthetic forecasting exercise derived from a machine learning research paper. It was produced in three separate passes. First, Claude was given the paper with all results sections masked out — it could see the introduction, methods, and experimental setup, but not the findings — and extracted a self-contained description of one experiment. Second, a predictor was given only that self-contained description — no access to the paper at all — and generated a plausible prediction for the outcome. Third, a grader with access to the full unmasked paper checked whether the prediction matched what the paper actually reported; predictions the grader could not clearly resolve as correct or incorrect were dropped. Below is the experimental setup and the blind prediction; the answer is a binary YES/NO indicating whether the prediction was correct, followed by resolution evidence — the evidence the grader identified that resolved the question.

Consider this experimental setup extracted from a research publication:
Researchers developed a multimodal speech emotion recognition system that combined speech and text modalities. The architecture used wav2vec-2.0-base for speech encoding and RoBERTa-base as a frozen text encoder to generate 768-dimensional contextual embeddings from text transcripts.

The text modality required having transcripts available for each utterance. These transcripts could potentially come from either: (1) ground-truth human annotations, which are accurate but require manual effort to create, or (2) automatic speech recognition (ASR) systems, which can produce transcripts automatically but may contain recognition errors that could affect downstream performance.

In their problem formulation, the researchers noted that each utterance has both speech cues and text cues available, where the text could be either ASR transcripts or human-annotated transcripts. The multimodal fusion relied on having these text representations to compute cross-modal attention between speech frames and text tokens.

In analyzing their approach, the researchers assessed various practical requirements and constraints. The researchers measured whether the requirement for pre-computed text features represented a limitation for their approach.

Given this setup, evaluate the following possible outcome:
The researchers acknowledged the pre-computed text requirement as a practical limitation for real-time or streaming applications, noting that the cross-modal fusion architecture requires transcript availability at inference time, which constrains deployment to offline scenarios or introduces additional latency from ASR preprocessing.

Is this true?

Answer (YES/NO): NO